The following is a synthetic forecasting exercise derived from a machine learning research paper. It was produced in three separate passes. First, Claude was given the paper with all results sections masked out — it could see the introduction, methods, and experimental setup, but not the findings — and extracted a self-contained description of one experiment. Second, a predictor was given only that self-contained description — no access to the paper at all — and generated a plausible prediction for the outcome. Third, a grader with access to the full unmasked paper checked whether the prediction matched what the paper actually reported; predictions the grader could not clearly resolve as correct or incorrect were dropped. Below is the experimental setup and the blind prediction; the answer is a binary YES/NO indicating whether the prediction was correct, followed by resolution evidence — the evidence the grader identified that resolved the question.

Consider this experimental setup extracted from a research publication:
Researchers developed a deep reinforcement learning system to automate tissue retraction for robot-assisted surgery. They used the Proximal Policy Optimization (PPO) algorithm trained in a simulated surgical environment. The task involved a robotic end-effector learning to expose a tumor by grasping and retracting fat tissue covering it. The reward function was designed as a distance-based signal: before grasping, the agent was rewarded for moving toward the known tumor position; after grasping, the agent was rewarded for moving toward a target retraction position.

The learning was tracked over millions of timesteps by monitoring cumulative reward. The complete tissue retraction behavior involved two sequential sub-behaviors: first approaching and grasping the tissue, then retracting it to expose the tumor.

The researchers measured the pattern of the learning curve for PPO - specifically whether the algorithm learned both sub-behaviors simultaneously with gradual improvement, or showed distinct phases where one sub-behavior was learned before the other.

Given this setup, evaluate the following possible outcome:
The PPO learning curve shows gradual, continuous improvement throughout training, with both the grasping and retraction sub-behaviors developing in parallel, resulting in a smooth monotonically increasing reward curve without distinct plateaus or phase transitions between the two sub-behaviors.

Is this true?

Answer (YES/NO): NO